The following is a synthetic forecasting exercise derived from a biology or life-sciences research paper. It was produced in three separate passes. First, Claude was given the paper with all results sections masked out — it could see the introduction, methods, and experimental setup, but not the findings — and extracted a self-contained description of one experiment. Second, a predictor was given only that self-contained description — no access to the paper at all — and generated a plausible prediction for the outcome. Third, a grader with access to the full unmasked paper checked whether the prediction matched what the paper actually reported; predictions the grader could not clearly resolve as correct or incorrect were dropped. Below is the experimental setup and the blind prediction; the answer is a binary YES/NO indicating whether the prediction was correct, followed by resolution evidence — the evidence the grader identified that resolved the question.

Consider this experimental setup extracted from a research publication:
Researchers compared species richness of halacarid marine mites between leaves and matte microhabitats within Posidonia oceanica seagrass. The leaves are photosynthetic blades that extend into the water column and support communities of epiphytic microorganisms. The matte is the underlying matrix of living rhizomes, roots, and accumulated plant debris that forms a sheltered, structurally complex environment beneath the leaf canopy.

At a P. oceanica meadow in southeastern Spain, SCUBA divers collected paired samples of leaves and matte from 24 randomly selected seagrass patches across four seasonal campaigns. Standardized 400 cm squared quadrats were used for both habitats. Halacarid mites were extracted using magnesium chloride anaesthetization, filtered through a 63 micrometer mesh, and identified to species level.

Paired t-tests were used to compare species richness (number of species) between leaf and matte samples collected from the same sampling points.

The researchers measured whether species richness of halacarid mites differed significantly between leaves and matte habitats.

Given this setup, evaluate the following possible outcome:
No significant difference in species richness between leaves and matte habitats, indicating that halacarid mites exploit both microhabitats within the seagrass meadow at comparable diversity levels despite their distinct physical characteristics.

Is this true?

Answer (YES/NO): YES